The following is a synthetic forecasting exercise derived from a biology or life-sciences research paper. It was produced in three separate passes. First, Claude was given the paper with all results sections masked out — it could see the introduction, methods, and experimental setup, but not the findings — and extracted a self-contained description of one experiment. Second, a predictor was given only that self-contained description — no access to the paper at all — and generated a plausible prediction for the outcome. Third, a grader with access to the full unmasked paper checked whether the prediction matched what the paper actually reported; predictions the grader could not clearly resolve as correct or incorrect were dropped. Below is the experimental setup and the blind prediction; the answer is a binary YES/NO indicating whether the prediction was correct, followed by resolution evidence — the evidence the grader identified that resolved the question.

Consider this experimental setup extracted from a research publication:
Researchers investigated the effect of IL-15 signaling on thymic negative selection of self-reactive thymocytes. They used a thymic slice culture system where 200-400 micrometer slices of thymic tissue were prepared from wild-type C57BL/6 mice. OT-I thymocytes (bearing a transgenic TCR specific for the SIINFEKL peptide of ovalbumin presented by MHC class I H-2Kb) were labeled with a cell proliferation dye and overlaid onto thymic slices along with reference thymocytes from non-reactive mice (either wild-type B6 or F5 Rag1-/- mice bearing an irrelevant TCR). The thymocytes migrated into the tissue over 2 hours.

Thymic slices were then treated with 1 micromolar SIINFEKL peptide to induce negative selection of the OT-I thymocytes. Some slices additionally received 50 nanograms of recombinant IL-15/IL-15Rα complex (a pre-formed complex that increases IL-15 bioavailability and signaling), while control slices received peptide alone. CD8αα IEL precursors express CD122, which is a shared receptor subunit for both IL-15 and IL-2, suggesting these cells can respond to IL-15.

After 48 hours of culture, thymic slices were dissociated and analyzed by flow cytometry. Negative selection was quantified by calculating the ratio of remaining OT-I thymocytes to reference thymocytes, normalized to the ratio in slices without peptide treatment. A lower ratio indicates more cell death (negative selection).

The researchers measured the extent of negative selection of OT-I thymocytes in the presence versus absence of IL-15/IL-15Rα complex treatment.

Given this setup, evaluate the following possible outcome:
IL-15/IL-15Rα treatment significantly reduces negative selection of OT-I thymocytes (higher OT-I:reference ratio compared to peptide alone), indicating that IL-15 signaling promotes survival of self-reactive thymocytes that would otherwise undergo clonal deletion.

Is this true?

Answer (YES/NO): YES